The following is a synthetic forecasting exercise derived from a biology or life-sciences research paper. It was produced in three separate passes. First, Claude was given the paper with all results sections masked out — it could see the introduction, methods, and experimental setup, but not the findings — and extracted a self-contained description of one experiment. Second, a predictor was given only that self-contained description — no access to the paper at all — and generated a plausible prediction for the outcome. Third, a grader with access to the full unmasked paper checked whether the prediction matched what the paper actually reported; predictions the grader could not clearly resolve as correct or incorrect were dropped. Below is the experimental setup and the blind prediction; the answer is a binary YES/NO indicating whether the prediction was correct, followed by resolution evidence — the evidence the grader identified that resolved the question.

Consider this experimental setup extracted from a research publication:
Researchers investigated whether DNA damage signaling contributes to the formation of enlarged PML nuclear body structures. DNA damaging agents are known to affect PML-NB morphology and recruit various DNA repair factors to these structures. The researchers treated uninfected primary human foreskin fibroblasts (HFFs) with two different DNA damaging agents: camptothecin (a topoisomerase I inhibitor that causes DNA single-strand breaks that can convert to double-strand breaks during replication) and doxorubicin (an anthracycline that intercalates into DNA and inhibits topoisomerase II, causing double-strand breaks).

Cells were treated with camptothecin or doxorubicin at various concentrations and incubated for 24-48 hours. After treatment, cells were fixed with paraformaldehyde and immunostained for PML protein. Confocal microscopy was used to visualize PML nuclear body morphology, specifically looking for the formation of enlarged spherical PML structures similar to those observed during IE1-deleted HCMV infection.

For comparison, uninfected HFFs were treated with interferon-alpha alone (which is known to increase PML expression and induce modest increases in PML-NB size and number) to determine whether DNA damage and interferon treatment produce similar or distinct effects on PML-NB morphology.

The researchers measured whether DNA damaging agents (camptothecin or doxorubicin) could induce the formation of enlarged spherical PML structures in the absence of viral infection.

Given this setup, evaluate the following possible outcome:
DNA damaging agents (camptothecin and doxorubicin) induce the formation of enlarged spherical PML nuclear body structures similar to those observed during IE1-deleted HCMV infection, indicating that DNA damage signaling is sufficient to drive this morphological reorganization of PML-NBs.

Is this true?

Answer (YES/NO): NO